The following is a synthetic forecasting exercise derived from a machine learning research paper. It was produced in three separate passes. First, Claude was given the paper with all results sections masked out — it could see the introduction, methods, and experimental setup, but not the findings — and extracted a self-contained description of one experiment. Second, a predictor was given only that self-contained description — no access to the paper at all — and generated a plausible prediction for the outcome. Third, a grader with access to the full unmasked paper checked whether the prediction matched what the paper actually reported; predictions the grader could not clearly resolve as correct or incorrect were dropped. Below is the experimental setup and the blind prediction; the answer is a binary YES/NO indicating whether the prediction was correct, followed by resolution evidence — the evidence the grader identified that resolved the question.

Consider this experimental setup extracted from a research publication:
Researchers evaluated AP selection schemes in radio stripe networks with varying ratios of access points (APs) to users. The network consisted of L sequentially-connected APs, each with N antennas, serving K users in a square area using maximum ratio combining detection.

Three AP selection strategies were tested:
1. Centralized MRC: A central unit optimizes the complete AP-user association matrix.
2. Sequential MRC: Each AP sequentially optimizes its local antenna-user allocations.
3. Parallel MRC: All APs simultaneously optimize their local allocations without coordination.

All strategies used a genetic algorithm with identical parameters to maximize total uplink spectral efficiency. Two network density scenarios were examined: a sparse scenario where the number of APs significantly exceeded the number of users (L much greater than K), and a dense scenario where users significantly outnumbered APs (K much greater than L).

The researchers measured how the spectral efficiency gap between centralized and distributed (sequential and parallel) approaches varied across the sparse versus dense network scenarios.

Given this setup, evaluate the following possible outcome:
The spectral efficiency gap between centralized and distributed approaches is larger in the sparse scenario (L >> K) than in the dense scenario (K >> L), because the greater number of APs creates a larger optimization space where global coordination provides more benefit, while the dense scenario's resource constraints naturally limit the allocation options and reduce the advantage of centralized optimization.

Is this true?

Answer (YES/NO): NO